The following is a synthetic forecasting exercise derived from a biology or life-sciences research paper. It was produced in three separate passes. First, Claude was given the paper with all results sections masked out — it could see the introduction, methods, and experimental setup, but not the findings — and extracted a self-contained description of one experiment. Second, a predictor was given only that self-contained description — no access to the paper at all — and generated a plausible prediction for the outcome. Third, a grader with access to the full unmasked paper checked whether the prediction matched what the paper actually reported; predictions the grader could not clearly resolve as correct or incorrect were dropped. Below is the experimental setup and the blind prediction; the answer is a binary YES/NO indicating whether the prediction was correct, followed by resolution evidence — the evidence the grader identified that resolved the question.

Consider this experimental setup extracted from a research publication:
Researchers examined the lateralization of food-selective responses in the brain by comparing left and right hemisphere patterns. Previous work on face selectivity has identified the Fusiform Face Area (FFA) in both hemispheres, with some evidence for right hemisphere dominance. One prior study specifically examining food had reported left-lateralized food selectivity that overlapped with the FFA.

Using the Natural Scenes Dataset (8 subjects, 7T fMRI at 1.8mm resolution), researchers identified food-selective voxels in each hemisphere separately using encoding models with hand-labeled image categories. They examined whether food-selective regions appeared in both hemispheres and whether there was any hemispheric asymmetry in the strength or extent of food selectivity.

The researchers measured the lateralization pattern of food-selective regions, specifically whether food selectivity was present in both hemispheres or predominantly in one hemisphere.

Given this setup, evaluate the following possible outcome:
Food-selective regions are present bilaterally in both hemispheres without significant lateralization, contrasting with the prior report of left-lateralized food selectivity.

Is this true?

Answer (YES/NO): YES